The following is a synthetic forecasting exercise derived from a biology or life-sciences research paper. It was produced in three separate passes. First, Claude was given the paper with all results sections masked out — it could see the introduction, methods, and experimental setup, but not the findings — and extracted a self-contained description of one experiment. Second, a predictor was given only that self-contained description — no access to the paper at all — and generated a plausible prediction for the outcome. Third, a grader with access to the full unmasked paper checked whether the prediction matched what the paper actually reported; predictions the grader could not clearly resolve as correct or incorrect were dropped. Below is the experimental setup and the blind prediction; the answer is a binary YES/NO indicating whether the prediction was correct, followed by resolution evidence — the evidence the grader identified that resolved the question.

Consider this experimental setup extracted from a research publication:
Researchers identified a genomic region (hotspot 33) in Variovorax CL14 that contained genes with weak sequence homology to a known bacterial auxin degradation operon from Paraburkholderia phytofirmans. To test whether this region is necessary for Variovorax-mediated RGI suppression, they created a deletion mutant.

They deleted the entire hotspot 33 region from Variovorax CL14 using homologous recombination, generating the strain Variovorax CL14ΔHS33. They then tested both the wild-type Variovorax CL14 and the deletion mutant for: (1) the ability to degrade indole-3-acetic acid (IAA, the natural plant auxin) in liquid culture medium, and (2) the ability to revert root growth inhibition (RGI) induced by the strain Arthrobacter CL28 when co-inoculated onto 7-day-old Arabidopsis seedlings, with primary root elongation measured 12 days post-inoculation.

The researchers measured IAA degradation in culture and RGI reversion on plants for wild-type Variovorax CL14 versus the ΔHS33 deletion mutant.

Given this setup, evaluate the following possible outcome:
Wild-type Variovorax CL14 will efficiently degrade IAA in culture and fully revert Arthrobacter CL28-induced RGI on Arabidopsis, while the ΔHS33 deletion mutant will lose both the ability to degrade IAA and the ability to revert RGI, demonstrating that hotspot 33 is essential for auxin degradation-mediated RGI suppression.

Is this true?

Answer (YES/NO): YES